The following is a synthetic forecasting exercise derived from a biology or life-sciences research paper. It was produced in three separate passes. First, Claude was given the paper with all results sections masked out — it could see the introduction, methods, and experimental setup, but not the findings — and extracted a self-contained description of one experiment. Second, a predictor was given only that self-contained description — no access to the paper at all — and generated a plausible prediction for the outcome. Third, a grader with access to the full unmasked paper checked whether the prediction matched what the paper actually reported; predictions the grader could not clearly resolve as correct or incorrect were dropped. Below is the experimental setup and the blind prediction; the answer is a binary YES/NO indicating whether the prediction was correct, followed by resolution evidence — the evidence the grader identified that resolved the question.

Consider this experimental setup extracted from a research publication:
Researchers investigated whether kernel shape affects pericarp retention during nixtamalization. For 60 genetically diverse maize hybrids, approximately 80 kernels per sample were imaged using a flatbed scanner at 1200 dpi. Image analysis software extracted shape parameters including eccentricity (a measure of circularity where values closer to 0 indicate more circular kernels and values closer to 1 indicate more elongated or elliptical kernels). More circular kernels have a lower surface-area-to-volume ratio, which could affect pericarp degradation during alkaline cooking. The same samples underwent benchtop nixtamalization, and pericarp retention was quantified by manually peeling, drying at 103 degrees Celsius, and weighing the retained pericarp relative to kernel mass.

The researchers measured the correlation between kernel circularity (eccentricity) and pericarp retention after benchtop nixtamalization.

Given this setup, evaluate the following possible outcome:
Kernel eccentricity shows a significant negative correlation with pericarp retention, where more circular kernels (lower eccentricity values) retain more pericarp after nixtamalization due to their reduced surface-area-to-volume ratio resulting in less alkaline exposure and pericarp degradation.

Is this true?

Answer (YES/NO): NO